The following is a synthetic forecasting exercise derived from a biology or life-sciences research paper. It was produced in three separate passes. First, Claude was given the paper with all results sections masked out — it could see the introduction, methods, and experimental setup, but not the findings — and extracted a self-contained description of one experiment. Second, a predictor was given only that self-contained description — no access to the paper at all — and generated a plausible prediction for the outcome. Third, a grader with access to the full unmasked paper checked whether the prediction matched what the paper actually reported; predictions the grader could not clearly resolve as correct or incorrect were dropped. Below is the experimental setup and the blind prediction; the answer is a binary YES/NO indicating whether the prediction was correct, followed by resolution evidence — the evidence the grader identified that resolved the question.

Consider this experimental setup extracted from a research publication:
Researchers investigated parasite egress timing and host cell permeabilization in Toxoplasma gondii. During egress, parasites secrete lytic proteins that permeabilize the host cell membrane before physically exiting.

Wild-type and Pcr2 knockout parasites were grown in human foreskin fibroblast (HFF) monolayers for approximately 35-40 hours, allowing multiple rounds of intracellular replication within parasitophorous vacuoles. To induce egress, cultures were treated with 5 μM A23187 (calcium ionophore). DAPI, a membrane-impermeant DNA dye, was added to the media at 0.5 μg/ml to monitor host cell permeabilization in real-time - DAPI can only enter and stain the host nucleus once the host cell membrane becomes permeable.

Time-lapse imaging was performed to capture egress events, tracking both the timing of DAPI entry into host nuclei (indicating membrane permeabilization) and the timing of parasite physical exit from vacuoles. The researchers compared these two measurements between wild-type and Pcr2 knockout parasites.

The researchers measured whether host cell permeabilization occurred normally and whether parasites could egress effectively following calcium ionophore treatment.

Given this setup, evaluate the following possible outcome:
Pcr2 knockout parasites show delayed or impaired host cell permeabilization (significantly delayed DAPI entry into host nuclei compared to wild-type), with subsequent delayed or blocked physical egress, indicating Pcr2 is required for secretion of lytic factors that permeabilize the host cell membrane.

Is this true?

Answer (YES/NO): NO